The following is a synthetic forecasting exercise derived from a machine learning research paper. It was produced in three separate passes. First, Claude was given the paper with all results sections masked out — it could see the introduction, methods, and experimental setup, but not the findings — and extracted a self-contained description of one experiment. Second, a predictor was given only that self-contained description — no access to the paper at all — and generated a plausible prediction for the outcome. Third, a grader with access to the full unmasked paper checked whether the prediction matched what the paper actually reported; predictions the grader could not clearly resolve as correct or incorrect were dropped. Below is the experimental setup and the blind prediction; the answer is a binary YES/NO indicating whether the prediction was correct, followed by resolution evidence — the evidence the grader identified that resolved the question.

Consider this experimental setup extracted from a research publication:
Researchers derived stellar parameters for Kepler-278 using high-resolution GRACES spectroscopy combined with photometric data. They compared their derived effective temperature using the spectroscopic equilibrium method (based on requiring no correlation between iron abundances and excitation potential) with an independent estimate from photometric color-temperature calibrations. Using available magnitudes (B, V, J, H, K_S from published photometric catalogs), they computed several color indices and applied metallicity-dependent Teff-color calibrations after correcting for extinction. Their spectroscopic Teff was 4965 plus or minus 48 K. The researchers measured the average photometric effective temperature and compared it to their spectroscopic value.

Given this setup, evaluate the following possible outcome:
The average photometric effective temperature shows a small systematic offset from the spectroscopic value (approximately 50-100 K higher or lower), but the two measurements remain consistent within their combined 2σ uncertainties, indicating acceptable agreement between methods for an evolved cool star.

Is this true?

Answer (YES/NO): NO